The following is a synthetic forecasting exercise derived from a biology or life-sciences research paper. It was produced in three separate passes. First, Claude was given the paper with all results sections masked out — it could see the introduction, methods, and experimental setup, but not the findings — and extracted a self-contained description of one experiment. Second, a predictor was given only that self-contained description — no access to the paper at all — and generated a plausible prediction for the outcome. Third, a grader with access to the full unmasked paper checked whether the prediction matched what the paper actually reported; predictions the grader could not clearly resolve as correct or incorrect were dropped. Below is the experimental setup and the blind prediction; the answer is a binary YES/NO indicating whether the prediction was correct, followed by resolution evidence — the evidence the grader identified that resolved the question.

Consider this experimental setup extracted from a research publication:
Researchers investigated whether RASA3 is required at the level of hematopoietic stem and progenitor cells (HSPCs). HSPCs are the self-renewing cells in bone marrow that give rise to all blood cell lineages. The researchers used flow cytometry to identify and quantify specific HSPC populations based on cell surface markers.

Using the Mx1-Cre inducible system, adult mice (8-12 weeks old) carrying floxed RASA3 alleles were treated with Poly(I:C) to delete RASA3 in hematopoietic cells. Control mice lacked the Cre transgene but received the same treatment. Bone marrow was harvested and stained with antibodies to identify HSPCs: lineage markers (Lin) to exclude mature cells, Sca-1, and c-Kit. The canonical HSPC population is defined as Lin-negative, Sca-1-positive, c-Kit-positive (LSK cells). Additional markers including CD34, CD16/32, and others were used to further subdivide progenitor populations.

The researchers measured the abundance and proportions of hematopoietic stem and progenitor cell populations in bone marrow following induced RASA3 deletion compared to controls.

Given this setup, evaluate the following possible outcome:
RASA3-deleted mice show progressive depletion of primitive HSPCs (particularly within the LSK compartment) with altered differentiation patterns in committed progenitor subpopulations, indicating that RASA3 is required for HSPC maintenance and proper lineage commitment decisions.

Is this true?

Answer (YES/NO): NO